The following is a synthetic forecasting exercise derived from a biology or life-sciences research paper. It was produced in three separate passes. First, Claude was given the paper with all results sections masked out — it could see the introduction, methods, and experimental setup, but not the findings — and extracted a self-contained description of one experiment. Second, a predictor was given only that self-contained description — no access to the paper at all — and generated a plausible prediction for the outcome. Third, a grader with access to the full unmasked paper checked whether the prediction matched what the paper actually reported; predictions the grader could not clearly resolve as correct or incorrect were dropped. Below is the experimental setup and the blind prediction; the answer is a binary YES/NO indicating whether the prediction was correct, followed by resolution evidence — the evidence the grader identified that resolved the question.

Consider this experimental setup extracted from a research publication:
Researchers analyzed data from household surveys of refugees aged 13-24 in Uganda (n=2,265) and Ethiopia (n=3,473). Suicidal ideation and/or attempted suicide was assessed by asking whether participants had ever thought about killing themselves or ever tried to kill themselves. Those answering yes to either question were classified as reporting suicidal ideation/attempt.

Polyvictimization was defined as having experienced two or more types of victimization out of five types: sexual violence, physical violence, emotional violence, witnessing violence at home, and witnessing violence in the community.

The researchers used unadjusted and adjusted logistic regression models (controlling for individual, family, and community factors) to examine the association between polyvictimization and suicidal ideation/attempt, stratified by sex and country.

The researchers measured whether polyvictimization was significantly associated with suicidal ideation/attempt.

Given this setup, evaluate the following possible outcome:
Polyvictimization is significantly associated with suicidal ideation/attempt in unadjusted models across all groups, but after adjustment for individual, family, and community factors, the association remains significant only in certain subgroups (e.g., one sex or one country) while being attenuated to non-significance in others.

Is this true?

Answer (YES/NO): NO